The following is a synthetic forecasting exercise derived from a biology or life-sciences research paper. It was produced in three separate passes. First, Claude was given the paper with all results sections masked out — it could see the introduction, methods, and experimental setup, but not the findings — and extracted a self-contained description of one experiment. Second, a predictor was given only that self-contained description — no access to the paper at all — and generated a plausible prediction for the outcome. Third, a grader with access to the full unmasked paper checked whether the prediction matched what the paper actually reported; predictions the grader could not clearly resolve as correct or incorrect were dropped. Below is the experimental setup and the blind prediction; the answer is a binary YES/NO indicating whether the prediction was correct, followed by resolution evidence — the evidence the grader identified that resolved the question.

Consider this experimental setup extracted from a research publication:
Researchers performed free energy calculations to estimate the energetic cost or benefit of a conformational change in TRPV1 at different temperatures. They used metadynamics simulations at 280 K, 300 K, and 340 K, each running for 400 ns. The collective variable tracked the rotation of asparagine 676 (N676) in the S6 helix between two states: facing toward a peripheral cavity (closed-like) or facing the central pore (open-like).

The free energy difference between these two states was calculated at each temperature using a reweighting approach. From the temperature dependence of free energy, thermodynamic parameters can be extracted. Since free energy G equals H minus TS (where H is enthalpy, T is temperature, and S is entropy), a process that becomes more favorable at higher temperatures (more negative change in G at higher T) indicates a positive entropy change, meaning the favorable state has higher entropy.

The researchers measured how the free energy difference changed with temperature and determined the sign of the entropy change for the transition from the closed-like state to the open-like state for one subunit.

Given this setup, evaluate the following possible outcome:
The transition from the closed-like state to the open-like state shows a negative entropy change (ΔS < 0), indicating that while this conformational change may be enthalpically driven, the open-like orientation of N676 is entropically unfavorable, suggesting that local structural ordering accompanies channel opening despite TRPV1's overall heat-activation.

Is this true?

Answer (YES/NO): NO